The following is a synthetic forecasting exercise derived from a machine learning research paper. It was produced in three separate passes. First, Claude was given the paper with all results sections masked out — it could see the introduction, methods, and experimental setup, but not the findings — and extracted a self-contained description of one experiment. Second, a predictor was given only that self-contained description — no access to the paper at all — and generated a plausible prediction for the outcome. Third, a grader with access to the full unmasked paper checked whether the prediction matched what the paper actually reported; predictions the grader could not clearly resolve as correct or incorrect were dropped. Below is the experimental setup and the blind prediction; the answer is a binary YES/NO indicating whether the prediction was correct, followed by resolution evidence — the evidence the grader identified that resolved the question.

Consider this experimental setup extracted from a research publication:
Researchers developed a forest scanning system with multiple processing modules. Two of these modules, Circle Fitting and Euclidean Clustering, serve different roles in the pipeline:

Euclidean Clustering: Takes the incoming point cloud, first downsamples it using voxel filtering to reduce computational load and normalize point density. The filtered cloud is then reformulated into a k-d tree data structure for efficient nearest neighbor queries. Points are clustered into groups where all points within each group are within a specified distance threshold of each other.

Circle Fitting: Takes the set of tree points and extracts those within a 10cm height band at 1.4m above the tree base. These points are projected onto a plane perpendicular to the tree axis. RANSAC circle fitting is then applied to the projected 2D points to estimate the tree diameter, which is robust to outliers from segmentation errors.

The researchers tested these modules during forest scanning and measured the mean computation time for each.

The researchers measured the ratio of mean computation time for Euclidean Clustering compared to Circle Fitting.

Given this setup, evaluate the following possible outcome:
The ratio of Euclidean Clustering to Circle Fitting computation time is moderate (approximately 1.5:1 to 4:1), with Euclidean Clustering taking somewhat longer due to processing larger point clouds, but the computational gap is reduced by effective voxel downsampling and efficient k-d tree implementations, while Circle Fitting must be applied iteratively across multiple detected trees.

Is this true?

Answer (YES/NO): YES